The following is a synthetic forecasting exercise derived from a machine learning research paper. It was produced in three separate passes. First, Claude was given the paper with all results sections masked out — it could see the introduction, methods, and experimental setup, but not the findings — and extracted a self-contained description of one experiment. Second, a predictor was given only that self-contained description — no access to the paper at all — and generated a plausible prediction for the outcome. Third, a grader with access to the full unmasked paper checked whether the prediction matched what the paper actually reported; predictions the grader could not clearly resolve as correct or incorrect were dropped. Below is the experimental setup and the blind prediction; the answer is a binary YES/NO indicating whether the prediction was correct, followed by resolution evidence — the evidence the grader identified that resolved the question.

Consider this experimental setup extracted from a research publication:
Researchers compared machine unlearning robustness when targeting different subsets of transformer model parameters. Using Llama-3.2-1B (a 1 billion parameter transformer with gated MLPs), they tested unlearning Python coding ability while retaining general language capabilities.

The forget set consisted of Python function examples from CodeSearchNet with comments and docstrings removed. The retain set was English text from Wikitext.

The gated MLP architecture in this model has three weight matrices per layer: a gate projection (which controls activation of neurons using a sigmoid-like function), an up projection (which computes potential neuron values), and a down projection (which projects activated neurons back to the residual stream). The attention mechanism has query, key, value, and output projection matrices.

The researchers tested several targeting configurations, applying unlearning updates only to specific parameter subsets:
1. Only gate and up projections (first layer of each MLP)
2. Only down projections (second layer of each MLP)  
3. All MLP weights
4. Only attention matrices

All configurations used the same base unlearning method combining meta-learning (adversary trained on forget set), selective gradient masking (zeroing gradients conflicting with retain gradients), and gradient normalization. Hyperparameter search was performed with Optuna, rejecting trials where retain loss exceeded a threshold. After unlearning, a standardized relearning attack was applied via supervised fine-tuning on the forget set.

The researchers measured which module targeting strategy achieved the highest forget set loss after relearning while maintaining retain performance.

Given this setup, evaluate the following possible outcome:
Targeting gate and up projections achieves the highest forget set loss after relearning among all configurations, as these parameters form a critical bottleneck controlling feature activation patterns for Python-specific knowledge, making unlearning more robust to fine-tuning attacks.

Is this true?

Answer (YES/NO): YES